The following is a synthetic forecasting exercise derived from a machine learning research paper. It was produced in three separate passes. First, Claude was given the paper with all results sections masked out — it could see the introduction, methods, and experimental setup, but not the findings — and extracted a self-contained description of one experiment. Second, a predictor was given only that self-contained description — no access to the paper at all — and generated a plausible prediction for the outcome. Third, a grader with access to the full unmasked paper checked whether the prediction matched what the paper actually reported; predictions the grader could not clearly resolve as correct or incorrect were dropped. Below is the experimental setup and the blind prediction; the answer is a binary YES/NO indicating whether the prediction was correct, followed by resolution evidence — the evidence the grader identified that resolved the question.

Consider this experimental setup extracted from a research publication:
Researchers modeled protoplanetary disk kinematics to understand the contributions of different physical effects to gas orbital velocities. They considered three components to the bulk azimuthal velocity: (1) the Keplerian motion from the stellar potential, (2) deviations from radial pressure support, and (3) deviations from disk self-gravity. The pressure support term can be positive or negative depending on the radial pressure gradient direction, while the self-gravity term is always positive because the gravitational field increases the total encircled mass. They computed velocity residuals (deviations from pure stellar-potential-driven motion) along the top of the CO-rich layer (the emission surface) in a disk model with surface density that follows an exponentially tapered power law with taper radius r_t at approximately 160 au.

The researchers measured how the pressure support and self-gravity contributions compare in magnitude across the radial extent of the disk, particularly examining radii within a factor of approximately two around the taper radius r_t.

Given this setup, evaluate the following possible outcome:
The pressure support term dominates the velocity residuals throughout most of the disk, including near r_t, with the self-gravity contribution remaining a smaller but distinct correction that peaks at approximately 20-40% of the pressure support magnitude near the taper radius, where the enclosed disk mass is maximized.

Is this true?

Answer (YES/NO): NO